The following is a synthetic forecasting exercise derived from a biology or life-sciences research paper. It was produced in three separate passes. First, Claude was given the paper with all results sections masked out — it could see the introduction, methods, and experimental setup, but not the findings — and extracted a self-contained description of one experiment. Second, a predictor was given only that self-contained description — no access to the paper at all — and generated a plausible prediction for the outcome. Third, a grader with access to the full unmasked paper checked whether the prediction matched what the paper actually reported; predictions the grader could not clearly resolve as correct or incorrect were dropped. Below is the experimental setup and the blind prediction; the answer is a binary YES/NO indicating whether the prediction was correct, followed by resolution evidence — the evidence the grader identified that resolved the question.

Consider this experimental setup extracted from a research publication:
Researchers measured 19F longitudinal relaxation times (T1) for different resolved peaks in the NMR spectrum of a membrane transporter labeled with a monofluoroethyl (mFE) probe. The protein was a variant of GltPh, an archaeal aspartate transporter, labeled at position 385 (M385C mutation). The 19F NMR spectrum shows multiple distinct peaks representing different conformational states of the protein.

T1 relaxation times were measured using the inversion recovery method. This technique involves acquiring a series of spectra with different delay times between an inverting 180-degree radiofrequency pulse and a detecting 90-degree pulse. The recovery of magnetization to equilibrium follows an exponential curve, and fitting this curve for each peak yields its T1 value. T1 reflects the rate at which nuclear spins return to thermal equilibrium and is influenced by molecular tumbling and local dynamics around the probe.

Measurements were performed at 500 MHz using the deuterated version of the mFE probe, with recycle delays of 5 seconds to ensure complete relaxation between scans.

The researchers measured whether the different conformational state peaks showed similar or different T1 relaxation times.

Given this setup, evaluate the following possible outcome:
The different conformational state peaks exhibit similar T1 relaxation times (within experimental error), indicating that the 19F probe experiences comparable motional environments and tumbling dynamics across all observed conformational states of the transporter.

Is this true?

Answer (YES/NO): YES